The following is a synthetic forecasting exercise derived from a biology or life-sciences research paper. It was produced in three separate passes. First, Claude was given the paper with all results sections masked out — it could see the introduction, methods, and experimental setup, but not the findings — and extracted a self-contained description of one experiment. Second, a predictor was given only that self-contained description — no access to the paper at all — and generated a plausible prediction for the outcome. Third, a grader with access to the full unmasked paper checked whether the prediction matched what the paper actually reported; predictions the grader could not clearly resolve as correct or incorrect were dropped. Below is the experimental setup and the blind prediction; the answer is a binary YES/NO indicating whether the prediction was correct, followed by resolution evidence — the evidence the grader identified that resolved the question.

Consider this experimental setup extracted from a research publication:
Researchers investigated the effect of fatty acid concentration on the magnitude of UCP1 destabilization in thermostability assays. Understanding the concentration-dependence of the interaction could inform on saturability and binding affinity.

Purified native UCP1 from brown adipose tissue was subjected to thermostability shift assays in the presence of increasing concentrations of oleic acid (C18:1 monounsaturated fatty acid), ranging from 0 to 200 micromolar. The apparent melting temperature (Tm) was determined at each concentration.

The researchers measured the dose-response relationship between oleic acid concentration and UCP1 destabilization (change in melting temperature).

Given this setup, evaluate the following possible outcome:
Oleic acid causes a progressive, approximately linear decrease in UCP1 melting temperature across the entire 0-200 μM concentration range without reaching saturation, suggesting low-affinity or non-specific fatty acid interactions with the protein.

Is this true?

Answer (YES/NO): NO